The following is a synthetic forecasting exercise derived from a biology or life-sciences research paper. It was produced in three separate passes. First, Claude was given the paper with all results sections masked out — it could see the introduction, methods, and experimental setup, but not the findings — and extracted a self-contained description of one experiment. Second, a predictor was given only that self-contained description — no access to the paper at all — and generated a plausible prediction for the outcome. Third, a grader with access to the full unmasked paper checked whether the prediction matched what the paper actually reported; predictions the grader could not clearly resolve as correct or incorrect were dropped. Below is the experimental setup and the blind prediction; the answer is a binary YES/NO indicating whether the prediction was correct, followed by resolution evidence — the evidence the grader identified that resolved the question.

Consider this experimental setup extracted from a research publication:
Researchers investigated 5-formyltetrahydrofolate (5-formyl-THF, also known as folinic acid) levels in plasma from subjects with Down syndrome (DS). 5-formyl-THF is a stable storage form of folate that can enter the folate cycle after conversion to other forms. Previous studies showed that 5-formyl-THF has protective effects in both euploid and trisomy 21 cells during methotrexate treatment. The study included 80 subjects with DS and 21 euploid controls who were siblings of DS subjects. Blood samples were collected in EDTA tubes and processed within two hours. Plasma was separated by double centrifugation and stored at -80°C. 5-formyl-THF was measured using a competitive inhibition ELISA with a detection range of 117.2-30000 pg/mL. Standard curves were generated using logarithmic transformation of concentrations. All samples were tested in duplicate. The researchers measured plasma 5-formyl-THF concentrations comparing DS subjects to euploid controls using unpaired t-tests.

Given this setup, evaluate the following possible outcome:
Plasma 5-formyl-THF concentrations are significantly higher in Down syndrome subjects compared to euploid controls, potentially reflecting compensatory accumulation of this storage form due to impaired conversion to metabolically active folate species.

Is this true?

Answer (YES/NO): NO